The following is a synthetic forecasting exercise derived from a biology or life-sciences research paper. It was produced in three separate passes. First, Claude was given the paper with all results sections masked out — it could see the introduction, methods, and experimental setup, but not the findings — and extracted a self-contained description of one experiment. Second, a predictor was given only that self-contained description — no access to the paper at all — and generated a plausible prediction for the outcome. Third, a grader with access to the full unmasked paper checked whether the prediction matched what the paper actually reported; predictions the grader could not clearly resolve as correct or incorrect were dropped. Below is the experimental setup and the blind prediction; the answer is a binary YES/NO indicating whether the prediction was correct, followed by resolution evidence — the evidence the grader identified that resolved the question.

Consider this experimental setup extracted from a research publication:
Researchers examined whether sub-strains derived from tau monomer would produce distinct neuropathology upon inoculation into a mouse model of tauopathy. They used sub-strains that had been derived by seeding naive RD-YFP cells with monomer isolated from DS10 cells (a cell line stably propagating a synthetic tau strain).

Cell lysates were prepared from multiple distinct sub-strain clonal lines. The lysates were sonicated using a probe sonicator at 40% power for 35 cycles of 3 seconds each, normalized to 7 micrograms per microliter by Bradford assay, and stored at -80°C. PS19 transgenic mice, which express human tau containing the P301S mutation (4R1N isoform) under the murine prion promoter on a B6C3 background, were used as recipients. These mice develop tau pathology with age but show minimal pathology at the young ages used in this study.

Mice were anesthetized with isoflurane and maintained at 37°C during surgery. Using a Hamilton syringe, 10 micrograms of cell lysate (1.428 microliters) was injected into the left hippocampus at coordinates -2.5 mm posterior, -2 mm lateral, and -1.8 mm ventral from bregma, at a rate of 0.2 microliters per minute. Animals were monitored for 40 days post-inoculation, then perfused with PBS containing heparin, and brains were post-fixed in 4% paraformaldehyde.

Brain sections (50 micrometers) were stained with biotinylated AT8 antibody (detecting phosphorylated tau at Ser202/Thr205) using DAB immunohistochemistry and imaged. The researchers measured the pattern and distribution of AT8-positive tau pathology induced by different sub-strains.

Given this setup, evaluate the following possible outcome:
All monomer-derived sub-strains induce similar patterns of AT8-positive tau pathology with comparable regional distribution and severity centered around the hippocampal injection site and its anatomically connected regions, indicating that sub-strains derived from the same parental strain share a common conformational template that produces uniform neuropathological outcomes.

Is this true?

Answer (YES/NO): NO